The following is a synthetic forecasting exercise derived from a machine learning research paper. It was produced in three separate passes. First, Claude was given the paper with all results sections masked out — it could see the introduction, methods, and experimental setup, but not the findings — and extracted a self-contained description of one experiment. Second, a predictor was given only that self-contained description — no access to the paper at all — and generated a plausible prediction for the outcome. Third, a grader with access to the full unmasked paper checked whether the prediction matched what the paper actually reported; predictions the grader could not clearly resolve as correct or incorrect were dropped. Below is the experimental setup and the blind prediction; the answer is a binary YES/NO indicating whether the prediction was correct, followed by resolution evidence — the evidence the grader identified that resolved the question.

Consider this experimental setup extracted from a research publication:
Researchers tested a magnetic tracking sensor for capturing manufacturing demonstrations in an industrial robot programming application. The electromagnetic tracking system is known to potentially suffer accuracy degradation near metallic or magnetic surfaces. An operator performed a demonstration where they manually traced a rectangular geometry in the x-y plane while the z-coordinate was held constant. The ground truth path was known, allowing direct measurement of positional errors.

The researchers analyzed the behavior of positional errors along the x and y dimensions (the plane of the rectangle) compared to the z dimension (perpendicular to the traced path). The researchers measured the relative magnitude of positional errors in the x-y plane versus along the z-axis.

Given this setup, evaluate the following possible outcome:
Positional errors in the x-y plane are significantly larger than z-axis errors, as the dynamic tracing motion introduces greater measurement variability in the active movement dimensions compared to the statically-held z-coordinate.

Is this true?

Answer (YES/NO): NO